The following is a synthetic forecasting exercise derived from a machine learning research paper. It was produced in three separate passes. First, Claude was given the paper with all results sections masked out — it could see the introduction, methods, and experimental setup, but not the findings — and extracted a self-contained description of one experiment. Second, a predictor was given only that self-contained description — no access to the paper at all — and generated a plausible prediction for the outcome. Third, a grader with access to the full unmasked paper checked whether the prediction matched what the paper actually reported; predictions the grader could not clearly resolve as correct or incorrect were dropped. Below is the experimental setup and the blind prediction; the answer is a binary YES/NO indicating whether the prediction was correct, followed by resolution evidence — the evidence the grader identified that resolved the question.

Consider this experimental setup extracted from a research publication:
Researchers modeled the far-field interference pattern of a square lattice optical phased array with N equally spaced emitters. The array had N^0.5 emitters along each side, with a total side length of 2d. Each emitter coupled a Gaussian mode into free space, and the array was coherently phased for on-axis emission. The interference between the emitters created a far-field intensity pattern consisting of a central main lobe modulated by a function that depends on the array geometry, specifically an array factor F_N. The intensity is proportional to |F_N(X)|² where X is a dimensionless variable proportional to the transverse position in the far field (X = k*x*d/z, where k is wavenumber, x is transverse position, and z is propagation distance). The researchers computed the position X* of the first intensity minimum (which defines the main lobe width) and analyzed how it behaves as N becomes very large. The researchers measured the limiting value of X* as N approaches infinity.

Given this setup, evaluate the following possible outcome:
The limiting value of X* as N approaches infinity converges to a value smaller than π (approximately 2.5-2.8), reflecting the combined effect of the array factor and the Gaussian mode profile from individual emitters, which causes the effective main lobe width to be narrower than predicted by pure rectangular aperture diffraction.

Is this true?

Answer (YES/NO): NO